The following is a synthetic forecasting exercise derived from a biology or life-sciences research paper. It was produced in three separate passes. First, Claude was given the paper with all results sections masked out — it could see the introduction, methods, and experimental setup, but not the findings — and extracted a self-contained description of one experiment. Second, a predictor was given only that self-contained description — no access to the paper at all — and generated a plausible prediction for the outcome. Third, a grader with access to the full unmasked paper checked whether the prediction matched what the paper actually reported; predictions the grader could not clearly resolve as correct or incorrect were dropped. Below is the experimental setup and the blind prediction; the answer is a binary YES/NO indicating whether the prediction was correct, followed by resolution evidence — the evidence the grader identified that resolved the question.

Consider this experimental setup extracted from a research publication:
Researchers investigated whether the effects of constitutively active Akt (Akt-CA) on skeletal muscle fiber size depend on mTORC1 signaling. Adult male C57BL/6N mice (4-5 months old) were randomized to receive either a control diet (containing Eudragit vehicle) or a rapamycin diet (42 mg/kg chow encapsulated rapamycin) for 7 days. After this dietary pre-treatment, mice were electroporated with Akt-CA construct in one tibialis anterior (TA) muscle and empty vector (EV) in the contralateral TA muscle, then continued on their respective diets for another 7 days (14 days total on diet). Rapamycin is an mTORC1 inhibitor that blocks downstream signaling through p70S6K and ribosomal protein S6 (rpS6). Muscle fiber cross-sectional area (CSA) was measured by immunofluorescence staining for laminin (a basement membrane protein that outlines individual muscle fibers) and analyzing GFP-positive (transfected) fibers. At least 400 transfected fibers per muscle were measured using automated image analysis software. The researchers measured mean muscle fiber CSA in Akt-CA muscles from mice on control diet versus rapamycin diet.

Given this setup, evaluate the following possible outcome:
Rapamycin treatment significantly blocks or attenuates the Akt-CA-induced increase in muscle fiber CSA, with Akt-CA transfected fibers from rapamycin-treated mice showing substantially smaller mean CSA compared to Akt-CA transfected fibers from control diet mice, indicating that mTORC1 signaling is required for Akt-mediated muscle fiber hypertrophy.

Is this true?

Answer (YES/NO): YES